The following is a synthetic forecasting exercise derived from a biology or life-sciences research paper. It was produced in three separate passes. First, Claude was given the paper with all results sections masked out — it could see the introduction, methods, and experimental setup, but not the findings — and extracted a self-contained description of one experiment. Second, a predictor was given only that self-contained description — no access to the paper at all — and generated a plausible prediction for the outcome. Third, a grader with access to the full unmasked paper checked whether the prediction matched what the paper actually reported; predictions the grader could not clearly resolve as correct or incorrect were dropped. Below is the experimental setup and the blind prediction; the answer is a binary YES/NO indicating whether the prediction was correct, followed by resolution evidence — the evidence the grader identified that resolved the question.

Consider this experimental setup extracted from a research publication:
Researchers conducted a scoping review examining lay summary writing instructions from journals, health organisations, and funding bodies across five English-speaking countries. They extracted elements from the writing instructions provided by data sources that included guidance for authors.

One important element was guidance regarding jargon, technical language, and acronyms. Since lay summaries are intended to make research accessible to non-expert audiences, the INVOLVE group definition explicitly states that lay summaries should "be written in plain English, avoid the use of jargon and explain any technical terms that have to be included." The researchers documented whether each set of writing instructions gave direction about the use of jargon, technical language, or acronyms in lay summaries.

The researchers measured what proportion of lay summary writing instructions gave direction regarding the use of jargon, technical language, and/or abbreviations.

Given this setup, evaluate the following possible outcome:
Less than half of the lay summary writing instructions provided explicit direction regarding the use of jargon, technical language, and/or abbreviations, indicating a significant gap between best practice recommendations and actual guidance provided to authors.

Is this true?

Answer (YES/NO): YES